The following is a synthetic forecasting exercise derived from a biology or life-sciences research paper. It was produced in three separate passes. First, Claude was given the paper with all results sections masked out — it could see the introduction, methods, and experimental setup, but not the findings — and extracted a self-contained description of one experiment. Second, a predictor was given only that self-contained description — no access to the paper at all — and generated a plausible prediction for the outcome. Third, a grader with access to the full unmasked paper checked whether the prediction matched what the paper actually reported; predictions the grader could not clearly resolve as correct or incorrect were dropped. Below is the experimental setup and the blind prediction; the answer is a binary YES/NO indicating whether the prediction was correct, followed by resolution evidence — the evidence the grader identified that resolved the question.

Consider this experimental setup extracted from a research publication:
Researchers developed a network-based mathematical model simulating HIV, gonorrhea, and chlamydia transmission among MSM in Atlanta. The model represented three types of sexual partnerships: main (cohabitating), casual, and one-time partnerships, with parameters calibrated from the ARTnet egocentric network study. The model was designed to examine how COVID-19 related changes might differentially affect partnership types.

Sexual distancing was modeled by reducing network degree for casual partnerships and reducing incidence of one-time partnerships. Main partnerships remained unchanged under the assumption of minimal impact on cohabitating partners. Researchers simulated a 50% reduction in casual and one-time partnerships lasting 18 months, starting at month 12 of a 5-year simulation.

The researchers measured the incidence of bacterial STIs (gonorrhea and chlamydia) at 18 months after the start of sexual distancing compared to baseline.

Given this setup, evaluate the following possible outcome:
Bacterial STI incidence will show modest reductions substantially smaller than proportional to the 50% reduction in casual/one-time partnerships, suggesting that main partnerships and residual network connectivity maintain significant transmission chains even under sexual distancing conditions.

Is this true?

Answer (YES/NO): NO